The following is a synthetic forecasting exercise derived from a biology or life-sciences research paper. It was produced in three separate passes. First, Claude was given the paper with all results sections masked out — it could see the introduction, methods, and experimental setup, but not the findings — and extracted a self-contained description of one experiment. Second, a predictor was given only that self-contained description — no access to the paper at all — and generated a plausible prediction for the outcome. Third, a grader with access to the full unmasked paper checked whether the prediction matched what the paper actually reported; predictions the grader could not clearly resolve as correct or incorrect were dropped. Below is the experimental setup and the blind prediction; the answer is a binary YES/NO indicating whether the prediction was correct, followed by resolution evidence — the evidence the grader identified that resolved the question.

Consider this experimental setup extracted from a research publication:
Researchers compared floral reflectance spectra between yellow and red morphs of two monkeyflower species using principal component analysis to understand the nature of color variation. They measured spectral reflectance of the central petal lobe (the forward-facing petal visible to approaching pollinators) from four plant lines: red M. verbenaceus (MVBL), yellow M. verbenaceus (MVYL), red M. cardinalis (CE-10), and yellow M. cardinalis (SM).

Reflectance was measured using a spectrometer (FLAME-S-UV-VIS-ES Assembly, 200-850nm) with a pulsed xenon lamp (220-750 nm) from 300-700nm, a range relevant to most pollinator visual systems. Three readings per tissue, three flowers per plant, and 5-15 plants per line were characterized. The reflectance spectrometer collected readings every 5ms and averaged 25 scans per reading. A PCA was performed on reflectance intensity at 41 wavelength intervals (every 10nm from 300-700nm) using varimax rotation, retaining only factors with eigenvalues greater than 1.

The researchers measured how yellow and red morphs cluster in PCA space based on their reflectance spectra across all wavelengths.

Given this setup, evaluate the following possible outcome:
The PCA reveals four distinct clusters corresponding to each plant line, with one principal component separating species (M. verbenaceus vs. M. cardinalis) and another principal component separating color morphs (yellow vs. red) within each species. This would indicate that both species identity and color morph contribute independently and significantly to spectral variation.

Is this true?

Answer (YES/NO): NO